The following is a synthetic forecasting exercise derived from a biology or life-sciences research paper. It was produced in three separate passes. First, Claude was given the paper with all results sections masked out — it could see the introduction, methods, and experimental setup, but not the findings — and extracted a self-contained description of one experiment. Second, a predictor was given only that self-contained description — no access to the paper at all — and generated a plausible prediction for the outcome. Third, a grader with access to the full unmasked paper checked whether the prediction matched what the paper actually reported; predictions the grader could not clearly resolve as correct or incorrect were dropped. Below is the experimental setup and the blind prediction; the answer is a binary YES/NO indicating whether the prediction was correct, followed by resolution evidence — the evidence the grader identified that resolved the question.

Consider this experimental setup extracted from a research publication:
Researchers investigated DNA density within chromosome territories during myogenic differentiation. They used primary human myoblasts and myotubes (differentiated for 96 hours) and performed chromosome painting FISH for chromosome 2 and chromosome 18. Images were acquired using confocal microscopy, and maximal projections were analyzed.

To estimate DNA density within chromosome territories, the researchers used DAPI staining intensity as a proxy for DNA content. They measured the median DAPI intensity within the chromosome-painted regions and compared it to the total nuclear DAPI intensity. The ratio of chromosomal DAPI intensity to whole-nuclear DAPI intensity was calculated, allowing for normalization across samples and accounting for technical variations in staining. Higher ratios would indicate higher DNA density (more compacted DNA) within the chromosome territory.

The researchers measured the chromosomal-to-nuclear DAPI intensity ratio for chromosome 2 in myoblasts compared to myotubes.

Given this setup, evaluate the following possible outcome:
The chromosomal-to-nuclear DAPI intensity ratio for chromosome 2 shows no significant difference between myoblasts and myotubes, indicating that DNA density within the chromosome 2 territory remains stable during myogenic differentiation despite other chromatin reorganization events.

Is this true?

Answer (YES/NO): YES